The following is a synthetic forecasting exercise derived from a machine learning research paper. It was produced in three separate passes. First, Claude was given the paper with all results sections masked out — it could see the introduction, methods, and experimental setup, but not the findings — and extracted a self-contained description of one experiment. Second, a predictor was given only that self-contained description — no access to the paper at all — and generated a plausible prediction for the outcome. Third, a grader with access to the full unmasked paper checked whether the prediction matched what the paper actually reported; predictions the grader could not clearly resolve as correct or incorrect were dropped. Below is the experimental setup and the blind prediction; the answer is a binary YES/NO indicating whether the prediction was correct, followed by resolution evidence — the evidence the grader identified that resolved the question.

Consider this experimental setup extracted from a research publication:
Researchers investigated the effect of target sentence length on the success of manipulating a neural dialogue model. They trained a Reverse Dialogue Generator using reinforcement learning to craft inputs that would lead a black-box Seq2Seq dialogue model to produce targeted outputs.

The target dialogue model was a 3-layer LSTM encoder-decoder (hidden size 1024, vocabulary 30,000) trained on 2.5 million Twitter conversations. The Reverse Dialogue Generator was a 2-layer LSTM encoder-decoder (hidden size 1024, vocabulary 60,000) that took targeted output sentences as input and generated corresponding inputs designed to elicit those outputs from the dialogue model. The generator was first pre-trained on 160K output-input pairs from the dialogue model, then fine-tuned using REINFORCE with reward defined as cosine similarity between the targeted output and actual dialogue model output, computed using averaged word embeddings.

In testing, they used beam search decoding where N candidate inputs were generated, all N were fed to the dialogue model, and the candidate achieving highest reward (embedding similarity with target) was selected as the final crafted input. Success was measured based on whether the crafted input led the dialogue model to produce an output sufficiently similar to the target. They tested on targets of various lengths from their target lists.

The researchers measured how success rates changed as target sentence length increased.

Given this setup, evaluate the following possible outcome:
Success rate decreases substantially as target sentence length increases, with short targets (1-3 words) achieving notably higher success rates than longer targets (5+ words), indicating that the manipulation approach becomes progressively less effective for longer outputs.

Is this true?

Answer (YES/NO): NO